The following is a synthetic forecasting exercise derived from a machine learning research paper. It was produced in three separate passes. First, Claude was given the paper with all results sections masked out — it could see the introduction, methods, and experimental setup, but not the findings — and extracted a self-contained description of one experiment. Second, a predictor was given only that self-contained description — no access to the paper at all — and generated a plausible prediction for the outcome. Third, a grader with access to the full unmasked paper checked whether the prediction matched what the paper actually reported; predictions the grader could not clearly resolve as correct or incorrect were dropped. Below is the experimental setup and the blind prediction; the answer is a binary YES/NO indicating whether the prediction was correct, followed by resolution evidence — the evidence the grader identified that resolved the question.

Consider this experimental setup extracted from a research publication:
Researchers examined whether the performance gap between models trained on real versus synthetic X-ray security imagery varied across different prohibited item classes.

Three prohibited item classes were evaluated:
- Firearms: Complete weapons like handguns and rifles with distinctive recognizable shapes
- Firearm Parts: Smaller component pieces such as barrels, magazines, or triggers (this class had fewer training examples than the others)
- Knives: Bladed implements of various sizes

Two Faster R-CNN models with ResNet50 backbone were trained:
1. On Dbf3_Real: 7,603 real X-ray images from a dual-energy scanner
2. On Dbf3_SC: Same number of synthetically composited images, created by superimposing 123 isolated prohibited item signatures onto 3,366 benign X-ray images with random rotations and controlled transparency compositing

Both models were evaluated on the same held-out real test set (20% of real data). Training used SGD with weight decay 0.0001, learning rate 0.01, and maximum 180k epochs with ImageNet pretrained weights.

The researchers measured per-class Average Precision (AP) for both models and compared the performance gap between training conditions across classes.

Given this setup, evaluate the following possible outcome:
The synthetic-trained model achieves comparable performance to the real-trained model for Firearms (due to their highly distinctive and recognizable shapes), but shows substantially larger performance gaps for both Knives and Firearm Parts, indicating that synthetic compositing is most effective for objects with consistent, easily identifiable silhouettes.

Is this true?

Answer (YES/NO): NO